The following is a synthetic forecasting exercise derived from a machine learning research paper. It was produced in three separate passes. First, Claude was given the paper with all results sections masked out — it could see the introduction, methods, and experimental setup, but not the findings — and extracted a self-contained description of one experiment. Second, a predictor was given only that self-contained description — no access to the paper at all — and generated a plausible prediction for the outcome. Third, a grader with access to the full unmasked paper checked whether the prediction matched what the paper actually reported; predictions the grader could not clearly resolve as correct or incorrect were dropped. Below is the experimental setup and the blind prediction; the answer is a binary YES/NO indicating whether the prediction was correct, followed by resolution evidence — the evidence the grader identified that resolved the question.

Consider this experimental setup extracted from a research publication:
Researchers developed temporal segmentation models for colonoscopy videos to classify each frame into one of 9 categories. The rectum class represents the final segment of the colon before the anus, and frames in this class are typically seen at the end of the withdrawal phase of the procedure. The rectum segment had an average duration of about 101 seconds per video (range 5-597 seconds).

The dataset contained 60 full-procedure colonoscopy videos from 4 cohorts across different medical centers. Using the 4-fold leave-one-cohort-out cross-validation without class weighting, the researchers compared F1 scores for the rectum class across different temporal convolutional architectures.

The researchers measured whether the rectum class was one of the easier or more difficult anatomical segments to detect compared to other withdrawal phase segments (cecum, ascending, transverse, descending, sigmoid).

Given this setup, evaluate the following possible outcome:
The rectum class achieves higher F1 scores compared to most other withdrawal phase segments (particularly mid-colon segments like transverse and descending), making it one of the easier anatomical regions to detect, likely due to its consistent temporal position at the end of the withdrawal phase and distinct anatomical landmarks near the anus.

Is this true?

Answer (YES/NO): NO